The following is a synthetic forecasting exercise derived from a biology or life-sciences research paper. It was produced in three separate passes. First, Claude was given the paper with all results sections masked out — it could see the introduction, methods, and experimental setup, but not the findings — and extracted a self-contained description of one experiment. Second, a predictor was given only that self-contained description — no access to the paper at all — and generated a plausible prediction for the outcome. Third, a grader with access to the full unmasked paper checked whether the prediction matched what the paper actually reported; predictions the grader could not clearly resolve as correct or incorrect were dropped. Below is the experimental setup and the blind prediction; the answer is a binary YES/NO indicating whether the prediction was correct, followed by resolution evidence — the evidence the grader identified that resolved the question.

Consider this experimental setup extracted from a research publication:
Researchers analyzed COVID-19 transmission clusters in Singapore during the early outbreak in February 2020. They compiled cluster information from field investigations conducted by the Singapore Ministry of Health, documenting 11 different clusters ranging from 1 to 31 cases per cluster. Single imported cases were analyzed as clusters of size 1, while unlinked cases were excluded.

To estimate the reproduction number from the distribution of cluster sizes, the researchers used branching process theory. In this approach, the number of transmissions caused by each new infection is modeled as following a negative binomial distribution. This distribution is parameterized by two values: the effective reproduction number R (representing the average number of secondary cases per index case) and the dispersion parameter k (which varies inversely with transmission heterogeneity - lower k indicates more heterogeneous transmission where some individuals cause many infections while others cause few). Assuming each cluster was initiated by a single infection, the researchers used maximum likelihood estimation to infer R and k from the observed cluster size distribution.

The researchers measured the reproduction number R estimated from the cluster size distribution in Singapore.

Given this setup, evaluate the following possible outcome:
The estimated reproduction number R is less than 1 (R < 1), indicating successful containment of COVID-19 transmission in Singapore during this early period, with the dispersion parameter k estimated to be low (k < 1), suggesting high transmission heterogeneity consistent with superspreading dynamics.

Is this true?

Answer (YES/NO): YES